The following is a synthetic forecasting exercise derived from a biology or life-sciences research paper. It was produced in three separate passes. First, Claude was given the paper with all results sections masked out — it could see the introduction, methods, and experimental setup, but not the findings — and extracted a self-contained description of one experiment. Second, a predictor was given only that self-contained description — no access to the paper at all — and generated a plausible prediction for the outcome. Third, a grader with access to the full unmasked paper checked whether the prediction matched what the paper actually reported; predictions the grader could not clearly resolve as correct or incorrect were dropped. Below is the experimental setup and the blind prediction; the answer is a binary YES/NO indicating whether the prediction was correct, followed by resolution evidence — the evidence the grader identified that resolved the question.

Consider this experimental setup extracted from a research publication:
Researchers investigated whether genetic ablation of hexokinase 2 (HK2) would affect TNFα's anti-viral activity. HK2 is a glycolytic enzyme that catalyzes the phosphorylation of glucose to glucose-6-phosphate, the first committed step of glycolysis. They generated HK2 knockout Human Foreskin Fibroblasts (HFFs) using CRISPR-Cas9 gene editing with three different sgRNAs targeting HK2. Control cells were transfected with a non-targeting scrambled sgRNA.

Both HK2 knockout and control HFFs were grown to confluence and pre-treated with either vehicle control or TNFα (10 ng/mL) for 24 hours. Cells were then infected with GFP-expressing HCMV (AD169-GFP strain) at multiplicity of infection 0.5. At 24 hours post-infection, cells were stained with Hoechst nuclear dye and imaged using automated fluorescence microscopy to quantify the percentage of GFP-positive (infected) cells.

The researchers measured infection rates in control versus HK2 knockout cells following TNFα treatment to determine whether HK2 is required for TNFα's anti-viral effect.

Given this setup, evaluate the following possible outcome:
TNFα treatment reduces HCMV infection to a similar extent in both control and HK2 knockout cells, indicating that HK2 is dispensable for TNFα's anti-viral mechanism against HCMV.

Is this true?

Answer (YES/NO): YES